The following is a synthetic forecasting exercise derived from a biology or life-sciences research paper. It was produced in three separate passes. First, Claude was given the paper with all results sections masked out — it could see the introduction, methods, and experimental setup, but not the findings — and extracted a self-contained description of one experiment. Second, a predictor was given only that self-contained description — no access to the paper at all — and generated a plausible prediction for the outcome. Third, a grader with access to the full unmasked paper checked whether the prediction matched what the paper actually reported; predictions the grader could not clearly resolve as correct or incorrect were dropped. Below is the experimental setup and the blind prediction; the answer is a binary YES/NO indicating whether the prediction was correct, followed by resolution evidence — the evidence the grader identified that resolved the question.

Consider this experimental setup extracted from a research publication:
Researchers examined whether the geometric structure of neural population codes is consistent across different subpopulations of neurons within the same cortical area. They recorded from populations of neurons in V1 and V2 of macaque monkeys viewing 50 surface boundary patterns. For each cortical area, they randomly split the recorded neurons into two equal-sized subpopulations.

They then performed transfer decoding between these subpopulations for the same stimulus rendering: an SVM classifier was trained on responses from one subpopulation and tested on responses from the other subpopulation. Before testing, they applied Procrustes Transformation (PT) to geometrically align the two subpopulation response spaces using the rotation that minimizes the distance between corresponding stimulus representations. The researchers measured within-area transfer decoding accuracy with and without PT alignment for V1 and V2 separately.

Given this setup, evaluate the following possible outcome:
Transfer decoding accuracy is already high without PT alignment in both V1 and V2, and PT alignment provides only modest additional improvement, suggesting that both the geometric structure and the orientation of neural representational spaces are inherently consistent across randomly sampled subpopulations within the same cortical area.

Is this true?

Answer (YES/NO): NO